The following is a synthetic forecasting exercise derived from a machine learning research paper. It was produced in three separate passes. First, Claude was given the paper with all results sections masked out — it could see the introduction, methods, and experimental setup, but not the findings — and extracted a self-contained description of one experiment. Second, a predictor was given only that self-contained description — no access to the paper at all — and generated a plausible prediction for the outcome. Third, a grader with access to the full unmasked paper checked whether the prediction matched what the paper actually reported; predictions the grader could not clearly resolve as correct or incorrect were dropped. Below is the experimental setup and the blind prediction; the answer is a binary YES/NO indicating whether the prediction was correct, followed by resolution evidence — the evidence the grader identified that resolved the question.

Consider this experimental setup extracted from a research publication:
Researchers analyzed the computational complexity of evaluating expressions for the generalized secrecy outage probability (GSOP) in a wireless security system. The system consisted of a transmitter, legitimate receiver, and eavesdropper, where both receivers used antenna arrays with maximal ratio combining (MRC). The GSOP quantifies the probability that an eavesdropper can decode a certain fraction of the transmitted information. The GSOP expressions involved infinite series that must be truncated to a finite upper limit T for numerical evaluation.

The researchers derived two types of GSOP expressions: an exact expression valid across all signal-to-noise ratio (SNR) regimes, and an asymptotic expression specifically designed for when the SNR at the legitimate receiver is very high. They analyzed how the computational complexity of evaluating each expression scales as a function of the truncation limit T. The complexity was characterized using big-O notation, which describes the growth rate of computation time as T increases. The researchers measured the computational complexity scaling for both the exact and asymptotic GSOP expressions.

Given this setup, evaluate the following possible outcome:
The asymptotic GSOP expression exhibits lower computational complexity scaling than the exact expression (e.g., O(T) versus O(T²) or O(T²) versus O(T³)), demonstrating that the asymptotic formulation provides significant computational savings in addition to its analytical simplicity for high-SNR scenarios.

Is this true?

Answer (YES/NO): YES